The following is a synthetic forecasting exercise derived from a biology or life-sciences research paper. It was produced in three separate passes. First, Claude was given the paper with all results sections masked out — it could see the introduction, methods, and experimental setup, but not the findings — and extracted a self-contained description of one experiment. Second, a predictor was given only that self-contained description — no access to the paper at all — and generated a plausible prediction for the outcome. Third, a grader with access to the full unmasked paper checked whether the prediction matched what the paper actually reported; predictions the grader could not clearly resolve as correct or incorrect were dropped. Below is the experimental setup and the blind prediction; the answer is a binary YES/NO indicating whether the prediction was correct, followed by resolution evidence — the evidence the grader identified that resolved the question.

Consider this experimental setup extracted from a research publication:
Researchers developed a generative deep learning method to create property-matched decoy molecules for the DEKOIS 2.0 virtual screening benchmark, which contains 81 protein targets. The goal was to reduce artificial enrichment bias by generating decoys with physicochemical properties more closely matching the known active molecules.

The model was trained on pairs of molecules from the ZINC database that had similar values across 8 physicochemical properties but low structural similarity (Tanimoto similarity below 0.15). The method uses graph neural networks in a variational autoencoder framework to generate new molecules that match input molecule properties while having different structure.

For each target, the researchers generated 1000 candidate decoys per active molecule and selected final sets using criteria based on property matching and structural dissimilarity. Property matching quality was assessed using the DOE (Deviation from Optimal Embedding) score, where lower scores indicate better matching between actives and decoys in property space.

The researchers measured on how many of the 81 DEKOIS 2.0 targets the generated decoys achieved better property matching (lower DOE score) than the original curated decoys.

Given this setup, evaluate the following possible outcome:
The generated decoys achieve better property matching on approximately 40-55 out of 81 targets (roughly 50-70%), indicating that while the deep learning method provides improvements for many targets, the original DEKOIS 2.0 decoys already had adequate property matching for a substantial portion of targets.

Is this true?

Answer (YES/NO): NO